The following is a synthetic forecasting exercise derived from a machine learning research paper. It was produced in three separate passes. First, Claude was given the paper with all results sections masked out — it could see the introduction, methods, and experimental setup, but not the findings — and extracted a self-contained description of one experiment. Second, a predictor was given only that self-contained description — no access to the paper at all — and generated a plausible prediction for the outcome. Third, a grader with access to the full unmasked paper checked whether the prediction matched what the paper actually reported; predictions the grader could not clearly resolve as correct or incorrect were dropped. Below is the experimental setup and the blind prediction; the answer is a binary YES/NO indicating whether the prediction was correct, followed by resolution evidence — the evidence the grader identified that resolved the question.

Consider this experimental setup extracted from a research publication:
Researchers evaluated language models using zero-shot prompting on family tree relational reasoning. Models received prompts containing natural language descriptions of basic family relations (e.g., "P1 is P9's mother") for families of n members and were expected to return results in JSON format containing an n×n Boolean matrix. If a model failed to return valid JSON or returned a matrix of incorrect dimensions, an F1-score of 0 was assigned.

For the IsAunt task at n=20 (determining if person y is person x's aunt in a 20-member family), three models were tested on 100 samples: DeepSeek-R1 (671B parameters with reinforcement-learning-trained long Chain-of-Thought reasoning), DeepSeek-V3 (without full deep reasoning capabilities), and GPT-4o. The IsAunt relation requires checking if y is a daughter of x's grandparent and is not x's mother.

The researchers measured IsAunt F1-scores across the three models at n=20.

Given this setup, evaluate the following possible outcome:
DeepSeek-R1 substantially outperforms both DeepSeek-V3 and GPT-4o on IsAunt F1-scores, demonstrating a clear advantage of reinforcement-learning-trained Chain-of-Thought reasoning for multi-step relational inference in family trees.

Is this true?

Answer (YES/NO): YES